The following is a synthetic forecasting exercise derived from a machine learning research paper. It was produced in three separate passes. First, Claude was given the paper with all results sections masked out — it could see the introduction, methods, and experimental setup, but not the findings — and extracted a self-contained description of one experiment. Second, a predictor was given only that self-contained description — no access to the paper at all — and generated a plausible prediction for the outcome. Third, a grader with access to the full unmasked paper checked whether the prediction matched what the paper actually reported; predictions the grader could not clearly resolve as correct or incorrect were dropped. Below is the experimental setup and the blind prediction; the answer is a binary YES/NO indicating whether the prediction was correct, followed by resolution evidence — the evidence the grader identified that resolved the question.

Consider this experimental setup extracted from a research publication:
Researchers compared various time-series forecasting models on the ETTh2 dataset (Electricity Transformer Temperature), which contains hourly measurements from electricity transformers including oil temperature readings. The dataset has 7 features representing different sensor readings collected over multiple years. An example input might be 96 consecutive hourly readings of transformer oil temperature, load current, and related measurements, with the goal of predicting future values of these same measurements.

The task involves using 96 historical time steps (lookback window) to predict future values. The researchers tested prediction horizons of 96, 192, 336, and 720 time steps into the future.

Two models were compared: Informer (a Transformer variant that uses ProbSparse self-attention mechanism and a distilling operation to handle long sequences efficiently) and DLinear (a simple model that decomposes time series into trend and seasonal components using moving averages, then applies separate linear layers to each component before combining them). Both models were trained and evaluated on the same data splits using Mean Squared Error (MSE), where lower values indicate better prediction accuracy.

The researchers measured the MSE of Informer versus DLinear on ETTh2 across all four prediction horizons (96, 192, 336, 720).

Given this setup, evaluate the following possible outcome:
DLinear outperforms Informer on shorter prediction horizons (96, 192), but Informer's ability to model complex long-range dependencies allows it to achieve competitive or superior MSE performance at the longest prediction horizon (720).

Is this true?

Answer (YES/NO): NO